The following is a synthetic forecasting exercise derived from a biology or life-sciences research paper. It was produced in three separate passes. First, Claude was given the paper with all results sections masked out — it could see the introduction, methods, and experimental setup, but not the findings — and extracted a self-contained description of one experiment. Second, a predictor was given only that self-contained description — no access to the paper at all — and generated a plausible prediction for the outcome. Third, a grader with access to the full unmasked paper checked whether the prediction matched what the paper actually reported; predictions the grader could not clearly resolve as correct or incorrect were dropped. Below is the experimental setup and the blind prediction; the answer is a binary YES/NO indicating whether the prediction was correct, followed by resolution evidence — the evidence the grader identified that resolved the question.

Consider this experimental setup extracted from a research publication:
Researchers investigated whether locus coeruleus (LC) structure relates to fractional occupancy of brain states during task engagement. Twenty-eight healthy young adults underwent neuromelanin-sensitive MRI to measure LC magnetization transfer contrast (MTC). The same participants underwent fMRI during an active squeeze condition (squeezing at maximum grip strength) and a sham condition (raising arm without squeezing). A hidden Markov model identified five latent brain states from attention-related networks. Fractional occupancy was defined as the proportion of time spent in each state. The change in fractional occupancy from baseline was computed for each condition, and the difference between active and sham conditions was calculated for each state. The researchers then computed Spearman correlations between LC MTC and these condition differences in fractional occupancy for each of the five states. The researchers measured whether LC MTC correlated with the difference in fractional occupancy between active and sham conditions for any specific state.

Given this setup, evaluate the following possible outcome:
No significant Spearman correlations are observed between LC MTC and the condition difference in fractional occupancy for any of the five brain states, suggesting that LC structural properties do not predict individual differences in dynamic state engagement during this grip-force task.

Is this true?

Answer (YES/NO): YES